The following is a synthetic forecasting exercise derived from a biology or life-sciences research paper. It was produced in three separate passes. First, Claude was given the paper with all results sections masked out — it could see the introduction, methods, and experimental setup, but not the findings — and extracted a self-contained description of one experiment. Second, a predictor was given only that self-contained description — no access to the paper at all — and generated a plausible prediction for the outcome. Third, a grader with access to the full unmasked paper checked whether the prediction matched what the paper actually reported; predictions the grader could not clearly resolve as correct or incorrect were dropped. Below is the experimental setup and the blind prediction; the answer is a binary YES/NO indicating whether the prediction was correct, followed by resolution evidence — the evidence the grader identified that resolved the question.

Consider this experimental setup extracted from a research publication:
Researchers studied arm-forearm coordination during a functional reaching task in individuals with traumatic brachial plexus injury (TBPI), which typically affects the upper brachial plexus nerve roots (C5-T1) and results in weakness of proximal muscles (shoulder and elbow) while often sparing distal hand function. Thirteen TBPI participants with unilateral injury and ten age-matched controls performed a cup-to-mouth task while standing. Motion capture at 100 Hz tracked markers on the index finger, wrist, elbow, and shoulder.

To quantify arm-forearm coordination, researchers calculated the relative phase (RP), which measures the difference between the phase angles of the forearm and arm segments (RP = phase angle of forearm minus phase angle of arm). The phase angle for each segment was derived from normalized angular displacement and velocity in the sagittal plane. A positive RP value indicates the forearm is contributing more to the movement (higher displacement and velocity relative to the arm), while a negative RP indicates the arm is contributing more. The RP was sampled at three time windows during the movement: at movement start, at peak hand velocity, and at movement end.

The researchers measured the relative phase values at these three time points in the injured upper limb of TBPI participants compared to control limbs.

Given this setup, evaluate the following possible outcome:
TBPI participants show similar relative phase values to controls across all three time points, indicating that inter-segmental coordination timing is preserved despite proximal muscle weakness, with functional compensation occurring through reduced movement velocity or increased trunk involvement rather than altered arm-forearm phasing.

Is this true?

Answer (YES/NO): NO